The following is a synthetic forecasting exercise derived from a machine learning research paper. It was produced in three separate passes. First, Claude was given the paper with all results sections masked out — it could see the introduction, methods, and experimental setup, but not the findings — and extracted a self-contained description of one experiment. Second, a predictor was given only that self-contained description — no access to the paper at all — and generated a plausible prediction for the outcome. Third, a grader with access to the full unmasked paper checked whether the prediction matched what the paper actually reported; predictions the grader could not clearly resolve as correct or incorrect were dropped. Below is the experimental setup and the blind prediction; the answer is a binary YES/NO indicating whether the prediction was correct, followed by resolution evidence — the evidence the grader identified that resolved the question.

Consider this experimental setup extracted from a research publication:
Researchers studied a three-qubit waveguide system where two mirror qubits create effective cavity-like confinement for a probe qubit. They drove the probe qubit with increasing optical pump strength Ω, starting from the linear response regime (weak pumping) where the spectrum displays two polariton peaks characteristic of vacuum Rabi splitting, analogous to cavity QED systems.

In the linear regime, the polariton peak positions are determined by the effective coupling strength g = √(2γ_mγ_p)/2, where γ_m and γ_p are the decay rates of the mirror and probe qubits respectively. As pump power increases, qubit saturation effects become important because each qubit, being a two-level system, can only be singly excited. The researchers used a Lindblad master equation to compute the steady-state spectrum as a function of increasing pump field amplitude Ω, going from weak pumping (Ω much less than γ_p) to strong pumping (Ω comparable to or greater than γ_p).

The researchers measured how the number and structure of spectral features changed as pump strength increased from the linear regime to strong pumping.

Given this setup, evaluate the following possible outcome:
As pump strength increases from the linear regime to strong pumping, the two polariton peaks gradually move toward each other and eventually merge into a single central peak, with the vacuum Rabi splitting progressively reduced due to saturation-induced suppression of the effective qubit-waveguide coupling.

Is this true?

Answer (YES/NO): NO